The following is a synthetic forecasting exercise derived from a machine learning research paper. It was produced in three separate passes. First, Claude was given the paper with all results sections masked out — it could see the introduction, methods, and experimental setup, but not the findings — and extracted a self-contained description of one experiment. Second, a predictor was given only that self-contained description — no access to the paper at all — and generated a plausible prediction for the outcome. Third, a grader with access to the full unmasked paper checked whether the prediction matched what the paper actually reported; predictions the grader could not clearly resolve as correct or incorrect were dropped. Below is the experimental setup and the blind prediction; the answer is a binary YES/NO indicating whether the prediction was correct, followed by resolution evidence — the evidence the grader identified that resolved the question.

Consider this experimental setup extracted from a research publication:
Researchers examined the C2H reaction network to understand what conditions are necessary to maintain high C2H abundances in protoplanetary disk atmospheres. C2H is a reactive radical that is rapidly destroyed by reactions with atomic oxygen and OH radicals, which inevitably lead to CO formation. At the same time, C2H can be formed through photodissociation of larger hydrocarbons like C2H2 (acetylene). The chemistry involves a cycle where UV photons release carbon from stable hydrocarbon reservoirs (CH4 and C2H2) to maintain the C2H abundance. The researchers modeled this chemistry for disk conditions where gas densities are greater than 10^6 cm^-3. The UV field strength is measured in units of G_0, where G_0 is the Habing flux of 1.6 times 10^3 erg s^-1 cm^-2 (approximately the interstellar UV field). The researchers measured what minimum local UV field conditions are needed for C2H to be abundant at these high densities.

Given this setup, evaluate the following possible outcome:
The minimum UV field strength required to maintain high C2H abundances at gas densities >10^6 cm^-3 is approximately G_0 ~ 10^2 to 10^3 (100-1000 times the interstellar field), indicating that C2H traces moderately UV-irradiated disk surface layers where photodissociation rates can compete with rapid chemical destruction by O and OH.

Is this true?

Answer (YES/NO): NO